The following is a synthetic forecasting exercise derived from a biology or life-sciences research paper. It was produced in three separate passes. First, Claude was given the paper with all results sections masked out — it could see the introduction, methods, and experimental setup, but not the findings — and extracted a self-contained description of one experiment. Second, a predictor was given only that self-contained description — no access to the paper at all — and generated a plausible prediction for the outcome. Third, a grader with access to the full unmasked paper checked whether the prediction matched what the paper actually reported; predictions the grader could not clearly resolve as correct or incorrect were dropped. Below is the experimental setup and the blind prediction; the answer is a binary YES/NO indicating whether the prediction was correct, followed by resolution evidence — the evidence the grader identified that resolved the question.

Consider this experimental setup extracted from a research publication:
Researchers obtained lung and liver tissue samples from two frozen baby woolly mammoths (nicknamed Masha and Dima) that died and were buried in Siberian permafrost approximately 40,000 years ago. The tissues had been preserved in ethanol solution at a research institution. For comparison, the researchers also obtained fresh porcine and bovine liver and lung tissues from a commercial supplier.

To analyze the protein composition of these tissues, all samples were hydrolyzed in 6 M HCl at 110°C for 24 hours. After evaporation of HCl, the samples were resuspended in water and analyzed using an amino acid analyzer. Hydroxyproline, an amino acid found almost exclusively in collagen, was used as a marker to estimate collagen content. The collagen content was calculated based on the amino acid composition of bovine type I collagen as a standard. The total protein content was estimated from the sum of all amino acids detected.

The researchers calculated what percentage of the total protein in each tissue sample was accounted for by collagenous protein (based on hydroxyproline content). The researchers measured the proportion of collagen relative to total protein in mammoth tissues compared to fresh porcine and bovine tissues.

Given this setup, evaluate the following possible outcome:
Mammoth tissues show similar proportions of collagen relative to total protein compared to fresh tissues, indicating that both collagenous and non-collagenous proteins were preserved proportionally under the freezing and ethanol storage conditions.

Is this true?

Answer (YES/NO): NO